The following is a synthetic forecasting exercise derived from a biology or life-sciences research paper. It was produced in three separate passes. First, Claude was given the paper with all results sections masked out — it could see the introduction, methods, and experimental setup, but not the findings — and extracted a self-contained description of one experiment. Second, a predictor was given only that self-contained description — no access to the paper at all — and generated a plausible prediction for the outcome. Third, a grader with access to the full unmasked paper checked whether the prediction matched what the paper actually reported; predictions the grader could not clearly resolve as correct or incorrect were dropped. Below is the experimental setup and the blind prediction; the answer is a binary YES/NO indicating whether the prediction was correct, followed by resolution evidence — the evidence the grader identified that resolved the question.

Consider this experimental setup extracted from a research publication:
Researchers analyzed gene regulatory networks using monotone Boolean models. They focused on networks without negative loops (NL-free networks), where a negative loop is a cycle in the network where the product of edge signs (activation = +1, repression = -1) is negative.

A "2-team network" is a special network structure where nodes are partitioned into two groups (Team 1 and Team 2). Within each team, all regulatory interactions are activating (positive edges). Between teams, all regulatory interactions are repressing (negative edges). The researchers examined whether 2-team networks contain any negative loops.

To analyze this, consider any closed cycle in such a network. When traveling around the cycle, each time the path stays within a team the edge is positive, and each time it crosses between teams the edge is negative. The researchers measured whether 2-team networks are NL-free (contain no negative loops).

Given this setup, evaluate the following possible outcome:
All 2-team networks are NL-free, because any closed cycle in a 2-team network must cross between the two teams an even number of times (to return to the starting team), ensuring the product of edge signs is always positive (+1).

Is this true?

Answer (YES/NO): YES